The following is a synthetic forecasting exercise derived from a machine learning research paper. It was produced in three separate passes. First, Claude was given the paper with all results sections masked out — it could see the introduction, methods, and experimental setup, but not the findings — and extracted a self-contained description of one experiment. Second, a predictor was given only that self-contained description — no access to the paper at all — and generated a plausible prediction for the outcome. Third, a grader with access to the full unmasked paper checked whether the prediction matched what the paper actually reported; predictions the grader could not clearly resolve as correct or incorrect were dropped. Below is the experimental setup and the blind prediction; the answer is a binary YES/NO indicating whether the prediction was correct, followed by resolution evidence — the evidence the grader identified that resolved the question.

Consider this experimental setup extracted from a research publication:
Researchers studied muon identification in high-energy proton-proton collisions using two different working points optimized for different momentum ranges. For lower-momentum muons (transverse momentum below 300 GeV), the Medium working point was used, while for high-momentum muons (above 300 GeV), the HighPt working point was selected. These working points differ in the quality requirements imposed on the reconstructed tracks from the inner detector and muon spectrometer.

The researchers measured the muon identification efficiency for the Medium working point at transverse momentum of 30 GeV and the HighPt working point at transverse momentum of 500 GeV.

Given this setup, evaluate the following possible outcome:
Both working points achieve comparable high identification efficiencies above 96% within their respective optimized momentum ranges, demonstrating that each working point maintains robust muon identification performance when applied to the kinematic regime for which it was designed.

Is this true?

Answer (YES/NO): NO